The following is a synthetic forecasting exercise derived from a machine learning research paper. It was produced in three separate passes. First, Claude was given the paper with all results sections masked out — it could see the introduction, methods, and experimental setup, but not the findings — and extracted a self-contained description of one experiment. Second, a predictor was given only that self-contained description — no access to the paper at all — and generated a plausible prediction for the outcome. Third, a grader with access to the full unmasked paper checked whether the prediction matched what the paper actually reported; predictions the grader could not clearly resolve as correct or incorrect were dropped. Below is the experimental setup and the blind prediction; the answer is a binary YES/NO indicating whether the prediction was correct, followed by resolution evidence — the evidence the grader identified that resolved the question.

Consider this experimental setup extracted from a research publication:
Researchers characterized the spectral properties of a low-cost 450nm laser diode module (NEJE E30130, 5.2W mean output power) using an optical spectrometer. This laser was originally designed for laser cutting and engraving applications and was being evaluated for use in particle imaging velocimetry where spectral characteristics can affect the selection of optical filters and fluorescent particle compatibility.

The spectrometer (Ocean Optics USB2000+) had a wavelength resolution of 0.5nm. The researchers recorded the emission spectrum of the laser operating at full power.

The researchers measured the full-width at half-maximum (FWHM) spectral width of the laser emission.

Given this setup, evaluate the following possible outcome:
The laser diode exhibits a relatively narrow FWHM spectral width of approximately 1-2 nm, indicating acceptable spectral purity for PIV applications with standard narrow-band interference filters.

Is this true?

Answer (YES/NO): YES